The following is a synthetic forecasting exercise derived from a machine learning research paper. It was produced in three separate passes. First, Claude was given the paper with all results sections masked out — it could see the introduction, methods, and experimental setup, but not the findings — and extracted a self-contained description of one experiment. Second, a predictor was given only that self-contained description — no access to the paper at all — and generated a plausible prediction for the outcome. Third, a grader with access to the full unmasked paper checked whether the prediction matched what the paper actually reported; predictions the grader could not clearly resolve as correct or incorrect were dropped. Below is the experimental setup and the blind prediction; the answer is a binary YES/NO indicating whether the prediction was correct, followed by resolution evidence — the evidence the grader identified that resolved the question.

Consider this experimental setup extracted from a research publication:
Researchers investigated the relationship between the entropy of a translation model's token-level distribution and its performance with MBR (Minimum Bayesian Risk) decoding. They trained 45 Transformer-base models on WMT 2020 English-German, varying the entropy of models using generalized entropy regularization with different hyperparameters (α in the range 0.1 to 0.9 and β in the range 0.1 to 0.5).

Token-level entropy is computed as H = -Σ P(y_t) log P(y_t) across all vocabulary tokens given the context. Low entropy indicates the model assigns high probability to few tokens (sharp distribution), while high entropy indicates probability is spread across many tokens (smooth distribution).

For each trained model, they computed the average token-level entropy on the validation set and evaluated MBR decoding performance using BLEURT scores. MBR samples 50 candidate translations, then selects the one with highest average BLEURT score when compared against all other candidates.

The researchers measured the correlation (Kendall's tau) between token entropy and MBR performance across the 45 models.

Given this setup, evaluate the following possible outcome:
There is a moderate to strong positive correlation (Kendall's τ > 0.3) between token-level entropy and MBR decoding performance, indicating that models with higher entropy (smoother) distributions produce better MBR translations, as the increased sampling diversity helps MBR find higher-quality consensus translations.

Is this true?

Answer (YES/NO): NO